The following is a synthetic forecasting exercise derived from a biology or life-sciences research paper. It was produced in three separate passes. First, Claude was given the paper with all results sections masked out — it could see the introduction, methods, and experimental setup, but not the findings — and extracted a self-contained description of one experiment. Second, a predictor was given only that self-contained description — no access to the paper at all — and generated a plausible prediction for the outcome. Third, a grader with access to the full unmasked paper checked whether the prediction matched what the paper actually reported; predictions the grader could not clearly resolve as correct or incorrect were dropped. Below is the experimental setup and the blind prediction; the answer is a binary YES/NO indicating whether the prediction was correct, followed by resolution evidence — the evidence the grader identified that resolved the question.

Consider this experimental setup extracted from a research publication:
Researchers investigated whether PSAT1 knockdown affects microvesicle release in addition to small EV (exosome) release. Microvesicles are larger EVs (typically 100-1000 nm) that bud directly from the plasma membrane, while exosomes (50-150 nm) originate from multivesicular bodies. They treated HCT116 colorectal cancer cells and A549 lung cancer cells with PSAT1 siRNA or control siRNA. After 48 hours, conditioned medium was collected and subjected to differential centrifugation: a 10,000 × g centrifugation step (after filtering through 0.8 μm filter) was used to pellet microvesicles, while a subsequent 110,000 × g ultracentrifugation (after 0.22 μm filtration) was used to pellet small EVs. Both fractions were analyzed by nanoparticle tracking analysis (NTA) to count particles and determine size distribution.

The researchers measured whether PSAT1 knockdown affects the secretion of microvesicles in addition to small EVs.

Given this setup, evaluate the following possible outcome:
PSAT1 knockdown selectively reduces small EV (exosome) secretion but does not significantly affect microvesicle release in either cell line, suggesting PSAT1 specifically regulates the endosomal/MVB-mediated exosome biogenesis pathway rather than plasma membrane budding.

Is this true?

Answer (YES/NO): YES